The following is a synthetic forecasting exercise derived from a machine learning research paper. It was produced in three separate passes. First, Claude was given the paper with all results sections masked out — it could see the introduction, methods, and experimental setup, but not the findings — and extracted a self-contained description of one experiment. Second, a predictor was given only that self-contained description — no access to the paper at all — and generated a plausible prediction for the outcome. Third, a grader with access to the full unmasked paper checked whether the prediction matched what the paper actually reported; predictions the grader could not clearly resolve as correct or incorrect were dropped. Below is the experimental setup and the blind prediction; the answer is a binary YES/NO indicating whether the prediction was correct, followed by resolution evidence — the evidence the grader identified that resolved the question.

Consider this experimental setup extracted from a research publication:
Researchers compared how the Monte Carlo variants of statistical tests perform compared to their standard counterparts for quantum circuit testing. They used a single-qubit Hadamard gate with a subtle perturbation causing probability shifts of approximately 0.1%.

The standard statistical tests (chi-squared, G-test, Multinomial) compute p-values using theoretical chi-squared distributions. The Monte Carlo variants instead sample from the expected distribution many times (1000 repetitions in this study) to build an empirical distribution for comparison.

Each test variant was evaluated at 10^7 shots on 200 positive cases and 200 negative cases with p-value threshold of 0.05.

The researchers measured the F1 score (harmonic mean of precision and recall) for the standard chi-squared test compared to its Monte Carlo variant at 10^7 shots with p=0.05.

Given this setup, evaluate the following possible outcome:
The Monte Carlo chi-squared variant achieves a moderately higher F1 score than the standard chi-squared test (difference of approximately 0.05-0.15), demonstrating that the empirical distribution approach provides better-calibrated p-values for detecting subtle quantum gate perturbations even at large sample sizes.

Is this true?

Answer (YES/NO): NO